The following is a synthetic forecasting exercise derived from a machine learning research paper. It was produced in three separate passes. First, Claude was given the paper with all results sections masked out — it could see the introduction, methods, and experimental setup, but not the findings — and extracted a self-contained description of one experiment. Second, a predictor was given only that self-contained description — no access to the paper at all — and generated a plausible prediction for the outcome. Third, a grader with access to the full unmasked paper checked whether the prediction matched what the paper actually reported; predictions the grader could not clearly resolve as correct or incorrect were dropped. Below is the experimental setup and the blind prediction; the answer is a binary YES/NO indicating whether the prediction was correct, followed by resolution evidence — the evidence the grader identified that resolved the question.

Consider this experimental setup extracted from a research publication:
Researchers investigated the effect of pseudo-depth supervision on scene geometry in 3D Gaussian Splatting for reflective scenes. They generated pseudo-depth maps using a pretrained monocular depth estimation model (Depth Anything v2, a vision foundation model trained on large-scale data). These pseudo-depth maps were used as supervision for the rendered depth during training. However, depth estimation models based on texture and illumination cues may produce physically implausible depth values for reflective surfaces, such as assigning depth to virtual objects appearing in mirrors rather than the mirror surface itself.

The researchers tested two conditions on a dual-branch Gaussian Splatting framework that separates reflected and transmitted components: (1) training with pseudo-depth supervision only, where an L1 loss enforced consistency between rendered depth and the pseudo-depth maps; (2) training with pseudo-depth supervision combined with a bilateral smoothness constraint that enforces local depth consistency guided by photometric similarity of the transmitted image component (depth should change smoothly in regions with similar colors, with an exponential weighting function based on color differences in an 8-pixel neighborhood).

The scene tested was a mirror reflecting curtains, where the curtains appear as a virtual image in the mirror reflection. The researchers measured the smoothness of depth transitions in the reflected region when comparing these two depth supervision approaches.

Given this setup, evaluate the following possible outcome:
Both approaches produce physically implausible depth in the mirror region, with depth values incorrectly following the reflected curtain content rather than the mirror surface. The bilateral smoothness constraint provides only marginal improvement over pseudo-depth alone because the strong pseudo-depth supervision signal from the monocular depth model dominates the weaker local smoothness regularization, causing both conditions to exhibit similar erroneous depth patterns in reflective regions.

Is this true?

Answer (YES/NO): NO